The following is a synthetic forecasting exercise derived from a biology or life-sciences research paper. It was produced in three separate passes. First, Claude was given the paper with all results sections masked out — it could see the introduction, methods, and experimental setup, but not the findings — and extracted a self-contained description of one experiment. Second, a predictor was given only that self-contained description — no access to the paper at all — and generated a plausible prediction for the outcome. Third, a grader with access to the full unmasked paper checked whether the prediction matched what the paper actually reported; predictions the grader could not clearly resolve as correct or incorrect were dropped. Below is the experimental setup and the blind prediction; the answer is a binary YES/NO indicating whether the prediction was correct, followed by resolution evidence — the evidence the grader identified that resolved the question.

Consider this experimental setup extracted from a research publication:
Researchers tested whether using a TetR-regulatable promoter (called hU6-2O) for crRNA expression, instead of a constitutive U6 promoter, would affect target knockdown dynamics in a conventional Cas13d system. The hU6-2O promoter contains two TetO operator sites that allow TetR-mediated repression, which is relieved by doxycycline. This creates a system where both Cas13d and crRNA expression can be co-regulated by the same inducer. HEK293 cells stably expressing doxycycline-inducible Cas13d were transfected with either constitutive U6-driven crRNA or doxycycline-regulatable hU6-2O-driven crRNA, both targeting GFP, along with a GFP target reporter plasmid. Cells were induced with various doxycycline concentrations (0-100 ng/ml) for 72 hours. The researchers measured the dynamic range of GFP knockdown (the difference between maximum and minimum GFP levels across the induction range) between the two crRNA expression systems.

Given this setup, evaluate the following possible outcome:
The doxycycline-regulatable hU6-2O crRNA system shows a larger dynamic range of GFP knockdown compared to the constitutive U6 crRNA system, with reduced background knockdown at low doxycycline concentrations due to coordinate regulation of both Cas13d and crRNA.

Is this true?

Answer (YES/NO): YES